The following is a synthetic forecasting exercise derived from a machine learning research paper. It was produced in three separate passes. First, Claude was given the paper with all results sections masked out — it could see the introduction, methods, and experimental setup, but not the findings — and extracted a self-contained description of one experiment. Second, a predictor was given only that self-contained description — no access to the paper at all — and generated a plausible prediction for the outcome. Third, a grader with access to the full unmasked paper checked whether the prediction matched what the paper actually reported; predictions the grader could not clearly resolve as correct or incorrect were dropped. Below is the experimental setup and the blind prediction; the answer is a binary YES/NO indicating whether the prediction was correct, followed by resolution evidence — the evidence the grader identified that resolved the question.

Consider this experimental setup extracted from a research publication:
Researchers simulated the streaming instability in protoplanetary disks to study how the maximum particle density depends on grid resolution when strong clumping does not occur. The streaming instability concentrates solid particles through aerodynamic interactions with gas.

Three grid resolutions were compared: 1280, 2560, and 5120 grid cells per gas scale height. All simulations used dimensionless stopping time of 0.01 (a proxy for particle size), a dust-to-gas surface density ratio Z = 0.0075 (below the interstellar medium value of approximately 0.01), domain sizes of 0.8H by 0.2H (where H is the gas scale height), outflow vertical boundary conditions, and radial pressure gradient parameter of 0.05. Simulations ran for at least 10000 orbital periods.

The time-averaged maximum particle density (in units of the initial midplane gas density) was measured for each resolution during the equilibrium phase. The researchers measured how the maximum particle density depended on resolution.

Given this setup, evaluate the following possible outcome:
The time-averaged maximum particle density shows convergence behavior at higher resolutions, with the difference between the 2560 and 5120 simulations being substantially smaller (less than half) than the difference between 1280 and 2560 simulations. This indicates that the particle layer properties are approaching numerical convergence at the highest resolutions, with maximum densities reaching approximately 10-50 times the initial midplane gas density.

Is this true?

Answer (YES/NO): NO